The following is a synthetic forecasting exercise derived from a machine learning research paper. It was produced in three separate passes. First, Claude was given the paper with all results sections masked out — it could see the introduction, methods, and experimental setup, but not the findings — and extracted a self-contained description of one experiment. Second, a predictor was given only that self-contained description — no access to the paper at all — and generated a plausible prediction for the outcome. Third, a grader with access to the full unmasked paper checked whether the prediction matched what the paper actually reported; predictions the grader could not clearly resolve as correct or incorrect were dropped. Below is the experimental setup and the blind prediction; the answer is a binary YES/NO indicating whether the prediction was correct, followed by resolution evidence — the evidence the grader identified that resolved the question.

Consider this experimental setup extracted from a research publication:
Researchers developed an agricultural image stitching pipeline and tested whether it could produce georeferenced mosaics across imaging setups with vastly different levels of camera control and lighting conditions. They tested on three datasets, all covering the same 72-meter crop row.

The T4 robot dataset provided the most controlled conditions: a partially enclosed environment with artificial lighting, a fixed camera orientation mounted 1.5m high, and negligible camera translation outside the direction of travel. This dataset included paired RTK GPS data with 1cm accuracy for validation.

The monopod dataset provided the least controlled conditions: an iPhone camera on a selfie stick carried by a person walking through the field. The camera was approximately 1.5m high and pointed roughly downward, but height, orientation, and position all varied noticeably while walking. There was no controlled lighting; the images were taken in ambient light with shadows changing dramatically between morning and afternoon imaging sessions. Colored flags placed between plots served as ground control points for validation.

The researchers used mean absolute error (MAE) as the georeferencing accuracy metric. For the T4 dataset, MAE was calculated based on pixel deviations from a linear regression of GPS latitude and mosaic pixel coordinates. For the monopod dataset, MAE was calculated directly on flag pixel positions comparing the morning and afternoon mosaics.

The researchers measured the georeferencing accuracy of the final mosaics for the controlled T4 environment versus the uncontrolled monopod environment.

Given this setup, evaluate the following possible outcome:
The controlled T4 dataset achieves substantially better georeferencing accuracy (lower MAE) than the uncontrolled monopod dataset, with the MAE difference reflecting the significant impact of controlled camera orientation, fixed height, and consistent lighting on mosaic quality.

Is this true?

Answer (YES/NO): NO